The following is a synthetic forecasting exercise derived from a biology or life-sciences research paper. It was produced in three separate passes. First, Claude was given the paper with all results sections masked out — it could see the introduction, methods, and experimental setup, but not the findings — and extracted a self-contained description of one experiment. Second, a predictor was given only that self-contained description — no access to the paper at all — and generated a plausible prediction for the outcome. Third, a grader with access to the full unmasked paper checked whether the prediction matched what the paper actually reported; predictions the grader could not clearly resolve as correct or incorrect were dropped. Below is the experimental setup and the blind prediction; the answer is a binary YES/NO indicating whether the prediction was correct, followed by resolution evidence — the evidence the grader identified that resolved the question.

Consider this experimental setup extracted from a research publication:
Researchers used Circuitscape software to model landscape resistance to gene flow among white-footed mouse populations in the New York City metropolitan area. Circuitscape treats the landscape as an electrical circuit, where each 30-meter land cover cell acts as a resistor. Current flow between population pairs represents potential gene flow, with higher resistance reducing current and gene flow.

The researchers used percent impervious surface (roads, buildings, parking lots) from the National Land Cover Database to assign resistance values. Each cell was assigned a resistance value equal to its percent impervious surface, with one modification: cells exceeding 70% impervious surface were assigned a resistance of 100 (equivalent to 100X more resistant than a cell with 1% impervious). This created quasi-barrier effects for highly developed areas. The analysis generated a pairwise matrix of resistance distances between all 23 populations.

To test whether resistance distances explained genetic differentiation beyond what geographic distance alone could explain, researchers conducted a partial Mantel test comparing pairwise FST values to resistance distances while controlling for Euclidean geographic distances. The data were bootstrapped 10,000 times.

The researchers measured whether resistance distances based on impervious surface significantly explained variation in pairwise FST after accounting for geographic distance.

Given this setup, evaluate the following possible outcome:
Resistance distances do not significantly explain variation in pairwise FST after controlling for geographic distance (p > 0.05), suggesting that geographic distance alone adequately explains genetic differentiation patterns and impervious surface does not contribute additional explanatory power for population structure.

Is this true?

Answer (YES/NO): NO